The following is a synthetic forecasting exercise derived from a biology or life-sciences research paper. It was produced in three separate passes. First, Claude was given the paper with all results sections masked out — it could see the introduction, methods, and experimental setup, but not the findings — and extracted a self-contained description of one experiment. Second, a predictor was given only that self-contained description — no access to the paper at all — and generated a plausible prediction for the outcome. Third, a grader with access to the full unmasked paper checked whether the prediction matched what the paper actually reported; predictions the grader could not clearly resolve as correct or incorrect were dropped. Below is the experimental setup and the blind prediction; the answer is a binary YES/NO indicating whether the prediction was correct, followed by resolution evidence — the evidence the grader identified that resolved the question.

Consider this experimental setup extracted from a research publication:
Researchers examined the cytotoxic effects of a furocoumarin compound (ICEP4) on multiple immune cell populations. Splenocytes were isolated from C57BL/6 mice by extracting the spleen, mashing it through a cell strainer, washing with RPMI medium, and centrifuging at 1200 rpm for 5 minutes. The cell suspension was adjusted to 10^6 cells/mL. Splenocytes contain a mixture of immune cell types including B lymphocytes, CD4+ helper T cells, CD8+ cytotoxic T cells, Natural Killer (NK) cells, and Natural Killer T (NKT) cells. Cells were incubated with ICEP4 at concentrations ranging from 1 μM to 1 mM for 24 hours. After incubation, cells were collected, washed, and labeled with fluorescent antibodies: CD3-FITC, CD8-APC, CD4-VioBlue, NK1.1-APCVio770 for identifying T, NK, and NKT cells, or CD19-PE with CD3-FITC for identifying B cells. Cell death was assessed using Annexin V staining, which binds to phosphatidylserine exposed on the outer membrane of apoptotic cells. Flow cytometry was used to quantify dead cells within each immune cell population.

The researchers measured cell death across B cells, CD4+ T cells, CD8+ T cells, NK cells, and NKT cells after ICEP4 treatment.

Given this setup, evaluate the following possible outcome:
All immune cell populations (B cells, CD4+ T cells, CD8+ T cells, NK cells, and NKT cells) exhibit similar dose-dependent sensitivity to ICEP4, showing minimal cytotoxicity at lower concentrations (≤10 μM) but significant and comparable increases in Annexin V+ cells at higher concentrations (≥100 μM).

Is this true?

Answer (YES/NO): NO